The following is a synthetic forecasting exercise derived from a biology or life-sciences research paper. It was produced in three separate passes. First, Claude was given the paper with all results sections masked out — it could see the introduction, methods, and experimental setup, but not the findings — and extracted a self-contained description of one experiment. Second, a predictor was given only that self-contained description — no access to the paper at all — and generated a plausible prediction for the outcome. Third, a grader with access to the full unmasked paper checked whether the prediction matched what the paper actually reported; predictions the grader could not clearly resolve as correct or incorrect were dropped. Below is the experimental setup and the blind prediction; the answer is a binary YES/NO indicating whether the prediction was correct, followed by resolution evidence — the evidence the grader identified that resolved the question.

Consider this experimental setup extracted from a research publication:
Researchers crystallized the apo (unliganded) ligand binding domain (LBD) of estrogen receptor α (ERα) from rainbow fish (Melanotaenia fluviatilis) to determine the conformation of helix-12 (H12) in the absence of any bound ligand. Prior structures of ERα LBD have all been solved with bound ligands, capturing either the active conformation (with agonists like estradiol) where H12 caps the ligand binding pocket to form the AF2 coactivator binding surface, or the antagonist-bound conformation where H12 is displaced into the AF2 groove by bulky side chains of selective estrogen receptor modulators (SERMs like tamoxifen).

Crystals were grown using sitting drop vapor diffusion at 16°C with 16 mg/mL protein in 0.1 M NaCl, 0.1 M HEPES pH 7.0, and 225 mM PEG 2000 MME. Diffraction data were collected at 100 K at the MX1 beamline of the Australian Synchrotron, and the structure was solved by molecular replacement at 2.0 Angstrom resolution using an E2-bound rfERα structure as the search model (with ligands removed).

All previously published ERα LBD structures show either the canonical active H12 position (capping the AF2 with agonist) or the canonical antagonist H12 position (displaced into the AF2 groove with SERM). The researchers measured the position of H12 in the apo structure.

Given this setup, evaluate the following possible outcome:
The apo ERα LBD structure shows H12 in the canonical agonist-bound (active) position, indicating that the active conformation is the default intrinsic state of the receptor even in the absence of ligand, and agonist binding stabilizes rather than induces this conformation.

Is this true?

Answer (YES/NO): NO